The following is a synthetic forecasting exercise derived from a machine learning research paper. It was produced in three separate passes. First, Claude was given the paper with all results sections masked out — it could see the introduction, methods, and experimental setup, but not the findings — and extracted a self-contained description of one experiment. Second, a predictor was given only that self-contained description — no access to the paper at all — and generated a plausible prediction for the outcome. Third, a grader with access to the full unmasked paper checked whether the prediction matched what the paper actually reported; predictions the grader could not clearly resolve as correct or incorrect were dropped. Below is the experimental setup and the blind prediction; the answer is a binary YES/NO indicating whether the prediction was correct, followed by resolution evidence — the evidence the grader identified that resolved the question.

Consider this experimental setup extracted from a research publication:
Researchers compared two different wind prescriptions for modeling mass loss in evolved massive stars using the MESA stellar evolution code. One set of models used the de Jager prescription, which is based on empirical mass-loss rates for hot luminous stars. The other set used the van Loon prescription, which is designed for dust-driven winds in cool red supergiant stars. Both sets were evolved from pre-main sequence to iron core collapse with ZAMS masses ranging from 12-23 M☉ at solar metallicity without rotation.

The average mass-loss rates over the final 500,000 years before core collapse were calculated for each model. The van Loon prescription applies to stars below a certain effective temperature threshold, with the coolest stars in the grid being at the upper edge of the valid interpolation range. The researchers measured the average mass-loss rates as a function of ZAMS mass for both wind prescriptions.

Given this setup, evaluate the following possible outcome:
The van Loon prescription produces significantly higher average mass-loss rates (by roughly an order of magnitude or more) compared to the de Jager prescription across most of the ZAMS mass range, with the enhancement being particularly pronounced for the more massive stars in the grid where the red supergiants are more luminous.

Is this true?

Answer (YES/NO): NO